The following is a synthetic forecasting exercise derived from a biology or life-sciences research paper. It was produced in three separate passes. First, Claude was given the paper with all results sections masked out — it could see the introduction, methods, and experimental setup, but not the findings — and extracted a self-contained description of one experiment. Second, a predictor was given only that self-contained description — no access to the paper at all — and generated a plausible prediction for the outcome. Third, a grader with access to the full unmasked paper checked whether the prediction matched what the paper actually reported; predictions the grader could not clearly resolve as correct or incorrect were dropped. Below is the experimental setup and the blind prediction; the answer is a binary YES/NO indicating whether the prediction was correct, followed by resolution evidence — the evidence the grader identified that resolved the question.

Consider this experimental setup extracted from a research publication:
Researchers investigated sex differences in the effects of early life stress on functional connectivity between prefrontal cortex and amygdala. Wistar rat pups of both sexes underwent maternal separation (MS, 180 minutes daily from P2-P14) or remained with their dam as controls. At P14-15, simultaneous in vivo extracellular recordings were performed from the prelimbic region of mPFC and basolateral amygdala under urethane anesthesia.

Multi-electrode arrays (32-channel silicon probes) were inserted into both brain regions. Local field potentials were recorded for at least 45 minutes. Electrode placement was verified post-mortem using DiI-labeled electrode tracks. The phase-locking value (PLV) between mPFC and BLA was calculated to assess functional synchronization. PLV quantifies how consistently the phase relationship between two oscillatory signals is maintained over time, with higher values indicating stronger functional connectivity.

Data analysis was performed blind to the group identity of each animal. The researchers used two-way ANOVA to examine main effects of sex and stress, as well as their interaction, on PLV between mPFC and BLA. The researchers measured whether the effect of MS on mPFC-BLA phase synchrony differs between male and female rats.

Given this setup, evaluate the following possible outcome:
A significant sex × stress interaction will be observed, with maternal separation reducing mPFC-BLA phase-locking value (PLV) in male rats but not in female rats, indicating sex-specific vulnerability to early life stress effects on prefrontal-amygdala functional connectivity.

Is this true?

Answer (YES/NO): NO